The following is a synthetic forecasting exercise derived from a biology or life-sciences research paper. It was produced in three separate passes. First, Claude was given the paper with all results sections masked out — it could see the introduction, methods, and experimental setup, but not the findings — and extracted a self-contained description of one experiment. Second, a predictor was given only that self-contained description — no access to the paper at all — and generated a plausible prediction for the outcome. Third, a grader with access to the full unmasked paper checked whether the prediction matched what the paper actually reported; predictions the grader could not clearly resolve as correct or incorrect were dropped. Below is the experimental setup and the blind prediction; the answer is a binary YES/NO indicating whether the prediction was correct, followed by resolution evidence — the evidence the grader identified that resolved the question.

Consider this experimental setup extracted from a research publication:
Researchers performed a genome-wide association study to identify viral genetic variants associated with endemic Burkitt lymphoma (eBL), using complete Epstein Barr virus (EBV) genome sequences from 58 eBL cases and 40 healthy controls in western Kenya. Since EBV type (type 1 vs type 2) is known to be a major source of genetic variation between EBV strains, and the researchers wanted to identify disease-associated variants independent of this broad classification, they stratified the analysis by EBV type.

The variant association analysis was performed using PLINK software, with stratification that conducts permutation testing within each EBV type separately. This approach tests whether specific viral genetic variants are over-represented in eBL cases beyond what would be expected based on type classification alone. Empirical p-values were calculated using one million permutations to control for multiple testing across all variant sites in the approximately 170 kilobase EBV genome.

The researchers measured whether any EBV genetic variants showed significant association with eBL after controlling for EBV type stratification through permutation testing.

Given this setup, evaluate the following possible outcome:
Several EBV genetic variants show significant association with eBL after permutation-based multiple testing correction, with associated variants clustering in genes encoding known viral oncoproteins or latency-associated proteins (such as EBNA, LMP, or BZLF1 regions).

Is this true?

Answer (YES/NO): NO